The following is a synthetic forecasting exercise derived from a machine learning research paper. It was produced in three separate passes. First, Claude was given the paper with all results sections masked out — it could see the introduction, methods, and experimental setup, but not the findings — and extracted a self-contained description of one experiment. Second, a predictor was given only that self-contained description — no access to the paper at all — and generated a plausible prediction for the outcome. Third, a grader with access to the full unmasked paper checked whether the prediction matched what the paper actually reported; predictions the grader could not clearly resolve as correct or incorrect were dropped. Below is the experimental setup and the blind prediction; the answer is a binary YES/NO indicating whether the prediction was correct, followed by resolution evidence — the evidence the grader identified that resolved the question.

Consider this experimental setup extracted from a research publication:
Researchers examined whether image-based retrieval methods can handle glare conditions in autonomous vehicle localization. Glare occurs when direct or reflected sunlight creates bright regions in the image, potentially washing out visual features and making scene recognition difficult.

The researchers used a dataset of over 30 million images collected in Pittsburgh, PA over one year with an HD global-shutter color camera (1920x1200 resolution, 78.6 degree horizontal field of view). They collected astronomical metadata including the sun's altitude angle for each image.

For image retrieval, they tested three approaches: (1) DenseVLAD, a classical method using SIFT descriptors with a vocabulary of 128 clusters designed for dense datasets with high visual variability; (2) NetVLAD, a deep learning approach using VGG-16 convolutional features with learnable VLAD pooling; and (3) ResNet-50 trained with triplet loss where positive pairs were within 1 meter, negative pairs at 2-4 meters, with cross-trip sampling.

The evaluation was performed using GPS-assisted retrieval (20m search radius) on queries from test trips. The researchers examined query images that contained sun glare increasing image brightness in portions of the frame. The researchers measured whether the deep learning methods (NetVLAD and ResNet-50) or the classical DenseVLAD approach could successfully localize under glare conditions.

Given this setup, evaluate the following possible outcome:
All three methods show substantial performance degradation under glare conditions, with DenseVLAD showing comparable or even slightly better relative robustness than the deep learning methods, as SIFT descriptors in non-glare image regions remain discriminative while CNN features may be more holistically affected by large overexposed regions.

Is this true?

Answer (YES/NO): NO